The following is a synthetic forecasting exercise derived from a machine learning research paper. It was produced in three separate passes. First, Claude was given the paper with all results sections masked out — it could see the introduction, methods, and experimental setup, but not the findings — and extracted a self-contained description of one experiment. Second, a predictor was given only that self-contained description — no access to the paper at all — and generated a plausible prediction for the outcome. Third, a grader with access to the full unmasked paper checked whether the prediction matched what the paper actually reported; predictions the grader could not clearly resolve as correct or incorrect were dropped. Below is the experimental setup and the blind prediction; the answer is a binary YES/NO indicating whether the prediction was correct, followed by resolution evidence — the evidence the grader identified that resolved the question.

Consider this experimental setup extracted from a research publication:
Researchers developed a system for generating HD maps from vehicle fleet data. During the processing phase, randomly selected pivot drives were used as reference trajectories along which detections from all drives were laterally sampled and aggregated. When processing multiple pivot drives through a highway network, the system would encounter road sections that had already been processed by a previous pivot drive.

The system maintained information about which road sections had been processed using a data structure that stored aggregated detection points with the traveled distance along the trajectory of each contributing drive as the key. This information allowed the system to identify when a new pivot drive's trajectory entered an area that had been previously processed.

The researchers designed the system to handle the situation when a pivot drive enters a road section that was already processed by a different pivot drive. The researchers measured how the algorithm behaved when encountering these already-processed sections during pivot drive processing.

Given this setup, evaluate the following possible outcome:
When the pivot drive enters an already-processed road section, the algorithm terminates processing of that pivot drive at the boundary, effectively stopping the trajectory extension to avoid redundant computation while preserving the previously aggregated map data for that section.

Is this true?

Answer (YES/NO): NO